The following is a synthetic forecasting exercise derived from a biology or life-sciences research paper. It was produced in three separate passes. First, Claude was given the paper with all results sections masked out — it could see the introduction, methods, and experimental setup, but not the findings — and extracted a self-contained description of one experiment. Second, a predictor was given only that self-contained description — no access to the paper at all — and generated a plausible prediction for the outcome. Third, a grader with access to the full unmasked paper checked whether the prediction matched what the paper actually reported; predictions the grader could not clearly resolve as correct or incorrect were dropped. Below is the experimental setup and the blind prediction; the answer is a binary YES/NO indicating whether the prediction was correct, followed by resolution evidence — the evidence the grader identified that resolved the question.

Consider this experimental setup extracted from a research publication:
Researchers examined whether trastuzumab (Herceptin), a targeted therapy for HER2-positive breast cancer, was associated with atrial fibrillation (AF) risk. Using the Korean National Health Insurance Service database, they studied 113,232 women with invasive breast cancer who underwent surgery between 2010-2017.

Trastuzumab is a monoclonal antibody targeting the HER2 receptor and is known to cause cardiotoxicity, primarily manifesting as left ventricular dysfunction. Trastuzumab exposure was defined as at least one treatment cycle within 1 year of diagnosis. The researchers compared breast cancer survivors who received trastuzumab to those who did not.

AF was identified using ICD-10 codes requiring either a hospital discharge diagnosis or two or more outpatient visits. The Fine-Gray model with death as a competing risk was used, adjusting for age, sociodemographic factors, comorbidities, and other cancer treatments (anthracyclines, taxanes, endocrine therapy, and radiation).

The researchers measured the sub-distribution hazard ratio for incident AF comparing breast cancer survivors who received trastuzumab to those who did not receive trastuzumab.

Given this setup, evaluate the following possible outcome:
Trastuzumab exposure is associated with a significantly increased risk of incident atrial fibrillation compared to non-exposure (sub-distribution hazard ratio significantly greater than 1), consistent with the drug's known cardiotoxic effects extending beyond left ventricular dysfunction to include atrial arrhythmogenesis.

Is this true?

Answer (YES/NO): NO